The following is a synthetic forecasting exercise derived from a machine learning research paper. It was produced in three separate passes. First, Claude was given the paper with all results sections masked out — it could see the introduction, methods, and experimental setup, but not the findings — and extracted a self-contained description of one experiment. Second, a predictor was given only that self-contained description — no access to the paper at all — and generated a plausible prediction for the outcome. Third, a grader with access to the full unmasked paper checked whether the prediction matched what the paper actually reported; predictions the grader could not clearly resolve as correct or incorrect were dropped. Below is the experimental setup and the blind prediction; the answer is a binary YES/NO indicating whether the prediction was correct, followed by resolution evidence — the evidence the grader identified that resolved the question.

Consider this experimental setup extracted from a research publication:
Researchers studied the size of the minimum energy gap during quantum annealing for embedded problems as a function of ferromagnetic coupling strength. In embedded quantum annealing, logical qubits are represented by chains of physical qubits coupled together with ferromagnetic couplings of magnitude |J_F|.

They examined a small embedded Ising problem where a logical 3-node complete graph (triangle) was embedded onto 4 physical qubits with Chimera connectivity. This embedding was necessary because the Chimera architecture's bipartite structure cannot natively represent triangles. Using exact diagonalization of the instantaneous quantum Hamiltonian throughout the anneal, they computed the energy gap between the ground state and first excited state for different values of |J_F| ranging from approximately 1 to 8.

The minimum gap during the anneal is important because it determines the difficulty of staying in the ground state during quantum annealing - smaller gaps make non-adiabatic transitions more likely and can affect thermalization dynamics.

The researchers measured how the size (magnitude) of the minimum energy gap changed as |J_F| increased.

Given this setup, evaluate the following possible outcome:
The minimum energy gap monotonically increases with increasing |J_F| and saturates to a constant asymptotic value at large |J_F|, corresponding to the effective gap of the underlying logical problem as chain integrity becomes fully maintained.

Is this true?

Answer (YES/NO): NO